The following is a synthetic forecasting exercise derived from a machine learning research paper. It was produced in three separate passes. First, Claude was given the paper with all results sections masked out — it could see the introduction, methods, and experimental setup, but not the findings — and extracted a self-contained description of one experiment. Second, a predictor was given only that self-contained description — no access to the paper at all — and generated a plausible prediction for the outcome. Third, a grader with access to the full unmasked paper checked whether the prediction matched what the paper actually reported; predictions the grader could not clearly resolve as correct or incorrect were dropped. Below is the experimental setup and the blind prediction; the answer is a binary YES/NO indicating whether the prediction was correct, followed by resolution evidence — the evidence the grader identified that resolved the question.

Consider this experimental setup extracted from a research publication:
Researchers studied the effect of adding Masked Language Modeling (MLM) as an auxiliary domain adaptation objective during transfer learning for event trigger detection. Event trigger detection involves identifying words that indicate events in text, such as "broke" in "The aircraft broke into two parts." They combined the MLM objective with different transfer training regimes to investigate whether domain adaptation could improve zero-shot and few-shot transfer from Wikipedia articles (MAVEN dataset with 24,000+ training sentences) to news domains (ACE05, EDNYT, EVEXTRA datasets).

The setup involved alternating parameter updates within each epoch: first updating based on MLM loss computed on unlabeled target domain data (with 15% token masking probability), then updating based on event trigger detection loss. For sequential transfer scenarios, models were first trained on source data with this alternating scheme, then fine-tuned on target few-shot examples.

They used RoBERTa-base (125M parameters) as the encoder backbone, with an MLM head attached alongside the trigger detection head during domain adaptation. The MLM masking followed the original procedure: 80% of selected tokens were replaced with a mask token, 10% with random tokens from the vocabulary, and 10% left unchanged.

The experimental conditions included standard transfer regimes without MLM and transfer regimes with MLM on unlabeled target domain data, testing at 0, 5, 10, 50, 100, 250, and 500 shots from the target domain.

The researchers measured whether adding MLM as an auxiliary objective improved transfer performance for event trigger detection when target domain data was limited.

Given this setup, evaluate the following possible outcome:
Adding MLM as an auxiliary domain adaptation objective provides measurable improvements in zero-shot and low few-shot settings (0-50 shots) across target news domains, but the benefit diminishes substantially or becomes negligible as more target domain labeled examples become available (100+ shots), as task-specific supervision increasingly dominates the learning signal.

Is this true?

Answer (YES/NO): NO